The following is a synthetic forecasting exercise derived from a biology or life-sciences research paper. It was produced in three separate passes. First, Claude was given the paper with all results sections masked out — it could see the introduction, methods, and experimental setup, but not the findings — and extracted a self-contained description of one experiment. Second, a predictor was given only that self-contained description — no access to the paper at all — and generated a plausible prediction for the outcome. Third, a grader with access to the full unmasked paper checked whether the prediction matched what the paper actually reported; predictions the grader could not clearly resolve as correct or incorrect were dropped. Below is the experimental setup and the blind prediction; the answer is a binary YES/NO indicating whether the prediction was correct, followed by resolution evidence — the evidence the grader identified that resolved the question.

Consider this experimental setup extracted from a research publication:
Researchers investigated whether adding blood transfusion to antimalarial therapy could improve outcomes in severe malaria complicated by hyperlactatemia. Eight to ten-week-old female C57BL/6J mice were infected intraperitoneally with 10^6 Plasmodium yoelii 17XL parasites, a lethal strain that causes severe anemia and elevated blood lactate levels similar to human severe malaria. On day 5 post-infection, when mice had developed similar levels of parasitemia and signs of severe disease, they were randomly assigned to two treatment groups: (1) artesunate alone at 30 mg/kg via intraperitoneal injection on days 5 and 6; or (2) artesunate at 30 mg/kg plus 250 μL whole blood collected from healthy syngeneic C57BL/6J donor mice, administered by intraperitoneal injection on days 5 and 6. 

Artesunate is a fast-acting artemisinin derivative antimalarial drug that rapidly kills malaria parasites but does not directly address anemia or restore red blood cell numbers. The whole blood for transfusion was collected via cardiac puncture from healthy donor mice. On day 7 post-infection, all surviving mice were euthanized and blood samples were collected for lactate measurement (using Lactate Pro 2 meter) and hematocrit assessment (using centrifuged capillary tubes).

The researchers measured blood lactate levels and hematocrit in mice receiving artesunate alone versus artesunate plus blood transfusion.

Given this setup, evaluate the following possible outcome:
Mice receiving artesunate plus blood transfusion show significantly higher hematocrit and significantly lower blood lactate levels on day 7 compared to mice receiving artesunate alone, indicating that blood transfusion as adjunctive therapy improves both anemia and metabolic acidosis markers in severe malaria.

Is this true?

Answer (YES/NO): YES